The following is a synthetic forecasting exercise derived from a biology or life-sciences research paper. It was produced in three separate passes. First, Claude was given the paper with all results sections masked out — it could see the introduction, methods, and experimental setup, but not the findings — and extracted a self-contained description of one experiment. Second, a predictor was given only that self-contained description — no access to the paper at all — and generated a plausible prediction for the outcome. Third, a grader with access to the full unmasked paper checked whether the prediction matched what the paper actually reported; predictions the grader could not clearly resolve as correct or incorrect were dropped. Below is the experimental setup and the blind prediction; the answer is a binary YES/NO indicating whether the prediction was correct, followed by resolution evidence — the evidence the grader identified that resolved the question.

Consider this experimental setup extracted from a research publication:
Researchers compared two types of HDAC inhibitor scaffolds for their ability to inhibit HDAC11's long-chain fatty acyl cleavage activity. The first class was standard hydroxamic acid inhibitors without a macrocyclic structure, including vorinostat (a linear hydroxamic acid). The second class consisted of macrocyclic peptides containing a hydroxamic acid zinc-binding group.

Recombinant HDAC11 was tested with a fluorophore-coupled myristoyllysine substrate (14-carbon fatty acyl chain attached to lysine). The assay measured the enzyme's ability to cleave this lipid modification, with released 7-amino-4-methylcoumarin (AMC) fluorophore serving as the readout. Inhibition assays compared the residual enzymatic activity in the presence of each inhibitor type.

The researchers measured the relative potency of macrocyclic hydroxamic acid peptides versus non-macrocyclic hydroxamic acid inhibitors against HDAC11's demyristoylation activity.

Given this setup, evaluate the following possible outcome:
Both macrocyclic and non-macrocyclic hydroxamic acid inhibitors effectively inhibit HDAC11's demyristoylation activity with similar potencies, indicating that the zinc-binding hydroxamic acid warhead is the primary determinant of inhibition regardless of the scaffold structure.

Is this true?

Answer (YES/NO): NO